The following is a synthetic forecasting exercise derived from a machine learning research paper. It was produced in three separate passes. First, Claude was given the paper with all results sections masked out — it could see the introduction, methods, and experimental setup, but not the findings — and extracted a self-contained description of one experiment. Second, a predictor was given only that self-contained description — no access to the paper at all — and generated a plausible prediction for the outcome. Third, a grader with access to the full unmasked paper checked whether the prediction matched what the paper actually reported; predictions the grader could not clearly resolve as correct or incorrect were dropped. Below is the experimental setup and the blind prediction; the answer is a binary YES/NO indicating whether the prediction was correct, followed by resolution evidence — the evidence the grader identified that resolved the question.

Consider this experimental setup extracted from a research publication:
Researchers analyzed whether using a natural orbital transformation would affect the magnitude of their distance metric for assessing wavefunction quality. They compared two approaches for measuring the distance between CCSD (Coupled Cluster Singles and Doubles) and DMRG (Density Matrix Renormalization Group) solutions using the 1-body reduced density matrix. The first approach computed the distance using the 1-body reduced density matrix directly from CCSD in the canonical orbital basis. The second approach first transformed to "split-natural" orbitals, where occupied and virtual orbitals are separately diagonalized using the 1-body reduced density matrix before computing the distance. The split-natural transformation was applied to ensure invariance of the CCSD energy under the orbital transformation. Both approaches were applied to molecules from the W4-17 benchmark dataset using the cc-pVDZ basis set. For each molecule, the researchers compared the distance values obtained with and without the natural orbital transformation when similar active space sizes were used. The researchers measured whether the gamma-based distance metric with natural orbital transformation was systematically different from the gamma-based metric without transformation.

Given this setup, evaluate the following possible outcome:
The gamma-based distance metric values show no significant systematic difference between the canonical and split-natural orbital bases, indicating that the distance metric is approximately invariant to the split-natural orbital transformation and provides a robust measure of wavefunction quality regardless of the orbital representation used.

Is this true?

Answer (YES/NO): NO